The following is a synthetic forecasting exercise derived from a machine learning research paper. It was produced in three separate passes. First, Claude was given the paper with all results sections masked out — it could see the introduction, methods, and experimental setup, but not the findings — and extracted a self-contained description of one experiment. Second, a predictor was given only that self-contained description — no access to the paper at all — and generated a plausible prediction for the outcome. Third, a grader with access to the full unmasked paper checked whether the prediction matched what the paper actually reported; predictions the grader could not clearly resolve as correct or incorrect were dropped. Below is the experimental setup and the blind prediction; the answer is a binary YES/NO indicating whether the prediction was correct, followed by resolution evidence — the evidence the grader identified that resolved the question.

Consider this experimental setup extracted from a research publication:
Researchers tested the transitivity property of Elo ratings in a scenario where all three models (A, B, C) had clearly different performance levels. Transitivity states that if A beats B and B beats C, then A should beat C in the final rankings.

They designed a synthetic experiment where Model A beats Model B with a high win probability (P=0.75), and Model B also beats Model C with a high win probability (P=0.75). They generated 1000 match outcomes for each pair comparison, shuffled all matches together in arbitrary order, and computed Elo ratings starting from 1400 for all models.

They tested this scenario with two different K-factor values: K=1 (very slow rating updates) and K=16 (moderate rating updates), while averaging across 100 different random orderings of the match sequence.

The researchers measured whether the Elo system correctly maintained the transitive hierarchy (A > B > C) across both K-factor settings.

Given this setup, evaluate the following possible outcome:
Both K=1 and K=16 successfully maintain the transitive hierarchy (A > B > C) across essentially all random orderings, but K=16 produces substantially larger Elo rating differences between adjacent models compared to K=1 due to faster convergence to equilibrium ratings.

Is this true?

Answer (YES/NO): YES